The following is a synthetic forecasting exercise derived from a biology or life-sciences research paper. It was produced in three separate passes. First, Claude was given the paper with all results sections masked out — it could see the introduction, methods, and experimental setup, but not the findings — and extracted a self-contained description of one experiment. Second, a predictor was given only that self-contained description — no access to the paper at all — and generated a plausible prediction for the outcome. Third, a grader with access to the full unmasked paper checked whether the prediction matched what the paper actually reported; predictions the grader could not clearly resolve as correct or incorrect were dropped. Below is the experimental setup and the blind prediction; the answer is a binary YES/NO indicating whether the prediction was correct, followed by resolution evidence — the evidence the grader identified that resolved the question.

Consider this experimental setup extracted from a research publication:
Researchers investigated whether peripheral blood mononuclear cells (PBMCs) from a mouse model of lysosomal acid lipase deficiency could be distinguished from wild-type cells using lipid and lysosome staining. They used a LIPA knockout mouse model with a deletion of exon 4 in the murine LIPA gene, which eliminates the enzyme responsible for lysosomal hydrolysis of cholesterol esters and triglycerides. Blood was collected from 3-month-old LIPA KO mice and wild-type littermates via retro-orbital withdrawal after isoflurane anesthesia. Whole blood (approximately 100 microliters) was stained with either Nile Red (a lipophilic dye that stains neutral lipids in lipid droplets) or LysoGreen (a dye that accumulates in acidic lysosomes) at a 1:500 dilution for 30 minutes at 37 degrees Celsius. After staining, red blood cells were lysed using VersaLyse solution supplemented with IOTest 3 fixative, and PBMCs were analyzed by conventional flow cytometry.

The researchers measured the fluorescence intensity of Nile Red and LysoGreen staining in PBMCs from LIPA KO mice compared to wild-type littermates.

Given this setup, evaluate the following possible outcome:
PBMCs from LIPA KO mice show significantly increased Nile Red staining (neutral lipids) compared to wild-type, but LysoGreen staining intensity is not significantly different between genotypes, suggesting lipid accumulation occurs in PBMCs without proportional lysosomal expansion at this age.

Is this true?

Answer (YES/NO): NO